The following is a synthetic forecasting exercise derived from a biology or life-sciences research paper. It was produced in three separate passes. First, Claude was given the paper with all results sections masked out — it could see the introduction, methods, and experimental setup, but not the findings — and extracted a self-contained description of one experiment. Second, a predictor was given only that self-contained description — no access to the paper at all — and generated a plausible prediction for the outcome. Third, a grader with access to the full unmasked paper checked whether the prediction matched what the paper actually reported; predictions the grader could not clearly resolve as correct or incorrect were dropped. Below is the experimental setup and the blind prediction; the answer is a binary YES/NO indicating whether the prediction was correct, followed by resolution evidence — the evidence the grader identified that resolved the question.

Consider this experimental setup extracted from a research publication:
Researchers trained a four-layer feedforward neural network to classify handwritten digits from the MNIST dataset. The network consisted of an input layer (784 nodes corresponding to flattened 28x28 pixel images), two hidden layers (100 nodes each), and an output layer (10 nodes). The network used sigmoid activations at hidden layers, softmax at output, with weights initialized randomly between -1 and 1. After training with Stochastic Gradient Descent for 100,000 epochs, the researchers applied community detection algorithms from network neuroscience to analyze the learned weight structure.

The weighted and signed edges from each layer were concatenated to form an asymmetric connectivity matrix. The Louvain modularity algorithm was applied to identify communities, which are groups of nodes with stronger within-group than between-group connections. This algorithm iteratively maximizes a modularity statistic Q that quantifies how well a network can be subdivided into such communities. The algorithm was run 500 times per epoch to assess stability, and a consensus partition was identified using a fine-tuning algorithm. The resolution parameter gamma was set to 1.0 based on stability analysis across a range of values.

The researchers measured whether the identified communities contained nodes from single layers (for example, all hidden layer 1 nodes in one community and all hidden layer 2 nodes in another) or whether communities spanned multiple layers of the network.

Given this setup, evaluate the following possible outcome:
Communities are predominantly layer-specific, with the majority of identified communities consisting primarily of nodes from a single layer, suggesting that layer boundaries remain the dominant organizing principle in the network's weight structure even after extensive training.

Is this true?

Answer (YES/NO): NO